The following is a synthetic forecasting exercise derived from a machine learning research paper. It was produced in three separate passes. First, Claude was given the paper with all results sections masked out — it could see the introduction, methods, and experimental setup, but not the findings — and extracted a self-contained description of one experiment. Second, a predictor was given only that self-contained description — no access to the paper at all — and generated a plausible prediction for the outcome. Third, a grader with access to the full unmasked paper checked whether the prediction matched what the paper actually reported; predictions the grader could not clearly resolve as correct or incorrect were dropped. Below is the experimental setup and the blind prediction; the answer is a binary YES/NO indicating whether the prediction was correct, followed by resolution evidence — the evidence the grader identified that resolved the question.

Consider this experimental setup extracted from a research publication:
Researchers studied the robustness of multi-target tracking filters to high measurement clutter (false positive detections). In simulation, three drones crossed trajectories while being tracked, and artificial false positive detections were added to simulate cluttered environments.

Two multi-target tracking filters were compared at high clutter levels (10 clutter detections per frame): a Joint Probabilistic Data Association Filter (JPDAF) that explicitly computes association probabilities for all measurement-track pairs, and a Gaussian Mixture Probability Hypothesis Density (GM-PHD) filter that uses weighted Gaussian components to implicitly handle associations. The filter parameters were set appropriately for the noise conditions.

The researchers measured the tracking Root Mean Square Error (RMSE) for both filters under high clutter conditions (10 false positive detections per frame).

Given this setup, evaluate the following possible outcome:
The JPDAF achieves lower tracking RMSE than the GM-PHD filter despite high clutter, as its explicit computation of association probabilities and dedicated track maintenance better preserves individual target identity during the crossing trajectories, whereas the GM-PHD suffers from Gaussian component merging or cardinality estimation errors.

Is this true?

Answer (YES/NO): NO